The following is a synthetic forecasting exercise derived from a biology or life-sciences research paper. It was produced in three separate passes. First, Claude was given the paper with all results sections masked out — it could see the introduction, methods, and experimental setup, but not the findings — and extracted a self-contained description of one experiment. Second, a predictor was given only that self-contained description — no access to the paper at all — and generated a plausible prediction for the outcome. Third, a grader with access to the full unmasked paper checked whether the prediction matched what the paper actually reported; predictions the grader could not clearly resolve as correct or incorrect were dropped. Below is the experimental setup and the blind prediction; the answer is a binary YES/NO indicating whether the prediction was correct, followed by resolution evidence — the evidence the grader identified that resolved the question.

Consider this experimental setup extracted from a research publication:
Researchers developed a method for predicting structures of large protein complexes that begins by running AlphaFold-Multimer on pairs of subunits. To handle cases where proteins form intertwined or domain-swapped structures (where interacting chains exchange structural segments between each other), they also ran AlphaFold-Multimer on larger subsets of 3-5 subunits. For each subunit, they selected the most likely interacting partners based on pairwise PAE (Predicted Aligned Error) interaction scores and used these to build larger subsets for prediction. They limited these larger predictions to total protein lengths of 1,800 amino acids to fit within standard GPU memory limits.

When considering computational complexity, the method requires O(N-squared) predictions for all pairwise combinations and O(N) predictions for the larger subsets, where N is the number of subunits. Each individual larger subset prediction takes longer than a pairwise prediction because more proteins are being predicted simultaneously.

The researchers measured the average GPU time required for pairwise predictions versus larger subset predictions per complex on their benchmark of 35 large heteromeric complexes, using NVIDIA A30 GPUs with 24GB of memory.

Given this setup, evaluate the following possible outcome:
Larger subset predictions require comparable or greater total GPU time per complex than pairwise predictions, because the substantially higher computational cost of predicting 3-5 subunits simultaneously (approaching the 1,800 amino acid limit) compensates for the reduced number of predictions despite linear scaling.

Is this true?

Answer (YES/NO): YES